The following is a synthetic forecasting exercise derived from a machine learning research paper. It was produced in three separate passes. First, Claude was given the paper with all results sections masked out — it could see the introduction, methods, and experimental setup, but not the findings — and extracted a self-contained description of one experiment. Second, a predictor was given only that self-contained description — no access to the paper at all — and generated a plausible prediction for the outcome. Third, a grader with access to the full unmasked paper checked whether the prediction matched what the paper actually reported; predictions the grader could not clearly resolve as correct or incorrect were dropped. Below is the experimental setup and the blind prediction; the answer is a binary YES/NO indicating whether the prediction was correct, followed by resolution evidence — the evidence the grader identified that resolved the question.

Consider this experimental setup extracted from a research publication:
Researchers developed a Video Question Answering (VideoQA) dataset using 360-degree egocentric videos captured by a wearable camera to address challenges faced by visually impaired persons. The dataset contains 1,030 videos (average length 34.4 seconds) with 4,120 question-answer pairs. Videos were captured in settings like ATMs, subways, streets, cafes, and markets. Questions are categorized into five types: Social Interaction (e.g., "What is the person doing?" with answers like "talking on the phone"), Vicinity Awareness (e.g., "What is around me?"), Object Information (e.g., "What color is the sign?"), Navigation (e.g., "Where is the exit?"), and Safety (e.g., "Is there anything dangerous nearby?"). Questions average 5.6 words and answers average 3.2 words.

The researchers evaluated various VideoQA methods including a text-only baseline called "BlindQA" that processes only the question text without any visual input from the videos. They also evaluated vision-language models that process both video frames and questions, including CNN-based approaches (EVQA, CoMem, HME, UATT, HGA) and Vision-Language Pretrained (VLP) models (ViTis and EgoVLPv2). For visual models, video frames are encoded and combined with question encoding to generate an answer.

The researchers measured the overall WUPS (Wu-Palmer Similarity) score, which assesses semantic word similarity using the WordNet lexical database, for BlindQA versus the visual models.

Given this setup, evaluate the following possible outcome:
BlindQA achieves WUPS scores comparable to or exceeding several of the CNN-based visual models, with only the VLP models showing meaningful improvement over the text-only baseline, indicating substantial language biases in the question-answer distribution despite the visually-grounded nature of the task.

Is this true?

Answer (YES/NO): NO